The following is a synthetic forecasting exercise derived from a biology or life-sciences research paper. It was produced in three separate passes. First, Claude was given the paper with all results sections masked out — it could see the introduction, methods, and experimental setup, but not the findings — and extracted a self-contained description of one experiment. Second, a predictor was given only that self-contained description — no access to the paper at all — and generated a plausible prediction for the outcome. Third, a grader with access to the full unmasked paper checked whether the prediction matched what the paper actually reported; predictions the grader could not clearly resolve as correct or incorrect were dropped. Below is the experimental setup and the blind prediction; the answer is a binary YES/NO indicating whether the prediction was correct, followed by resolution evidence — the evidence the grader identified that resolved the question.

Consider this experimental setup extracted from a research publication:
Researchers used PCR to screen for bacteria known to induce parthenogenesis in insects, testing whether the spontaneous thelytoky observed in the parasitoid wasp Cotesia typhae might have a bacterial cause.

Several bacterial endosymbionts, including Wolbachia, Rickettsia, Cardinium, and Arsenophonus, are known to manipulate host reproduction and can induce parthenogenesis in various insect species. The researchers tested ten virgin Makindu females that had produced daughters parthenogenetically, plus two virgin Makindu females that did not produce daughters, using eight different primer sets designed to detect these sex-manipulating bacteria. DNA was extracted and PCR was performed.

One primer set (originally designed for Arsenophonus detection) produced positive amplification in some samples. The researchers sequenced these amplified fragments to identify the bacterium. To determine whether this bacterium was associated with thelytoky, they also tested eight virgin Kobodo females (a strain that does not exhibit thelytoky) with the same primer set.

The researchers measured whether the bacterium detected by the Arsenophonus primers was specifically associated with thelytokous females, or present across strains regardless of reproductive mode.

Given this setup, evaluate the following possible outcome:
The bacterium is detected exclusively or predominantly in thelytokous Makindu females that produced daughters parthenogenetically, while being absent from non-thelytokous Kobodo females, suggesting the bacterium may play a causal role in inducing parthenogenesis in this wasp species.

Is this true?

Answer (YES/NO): NO